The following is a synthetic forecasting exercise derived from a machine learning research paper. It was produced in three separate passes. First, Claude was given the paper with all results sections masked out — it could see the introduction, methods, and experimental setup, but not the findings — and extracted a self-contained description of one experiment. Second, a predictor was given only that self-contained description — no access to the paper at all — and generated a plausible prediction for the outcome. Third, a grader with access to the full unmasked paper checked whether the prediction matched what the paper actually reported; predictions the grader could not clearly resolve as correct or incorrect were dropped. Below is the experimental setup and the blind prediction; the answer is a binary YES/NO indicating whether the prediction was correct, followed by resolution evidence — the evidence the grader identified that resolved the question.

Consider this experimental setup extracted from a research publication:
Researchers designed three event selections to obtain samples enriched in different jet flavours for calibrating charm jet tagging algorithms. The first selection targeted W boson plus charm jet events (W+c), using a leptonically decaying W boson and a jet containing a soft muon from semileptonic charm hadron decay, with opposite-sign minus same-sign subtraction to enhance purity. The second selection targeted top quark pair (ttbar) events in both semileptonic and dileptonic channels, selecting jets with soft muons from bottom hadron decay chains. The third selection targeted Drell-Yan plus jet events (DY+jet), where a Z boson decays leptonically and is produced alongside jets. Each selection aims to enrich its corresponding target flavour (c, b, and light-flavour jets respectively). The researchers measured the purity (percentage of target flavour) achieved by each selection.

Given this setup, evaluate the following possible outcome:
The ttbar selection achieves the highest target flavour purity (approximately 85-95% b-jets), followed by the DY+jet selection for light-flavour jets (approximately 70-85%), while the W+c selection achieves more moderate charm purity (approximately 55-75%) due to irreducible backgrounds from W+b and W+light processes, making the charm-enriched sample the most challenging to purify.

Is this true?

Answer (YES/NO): NO